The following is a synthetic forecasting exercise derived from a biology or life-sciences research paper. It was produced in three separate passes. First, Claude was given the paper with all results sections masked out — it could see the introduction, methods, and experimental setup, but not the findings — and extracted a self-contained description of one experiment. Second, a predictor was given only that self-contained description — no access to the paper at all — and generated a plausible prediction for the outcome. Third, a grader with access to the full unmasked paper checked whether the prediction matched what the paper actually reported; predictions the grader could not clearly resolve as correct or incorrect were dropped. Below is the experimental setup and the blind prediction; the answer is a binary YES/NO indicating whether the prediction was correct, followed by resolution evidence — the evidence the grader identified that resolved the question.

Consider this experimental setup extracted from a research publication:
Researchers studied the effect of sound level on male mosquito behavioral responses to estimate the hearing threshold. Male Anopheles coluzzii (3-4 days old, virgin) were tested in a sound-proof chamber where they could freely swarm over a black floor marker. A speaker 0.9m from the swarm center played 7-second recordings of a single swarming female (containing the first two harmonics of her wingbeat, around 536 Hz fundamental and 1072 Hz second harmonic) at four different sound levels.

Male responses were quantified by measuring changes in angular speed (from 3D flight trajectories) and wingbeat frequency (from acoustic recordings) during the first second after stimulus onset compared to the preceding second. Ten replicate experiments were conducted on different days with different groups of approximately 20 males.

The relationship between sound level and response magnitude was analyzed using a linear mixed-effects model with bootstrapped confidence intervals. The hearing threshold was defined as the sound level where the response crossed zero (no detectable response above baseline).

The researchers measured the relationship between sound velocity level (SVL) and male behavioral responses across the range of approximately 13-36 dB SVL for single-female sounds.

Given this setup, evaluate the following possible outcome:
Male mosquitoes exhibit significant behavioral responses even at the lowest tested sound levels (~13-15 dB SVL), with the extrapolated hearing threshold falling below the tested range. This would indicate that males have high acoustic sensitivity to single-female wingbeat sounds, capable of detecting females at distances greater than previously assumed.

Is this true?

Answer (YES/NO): NO